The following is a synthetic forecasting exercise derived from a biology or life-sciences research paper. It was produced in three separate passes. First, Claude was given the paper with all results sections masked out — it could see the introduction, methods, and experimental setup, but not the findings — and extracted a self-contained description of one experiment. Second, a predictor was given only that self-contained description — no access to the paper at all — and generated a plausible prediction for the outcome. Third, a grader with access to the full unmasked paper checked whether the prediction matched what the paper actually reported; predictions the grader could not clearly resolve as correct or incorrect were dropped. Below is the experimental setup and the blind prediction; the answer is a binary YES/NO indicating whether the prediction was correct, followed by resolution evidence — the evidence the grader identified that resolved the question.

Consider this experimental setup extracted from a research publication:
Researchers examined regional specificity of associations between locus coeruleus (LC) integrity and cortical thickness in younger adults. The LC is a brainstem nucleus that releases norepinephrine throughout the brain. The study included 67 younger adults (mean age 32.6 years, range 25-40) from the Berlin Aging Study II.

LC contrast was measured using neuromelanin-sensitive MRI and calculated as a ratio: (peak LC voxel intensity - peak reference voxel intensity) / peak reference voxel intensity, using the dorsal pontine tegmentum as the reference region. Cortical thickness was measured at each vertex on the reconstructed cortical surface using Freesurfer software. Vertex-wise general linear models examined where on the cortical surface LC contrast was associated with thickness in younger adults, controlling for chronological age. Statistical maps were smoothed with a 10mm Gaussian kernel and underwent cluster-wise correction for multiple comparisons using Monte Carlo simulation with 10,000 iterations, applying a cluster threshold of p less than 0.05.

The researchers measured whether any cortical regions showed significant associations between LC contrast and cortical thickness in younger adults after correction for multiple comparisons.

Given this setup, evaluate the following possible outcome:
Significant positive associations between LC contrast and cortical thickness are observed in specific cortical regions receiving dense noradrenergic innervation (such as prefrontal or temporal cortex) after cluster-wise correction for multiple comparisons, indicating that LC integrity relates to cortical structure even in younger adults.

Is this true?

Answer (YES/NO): NO